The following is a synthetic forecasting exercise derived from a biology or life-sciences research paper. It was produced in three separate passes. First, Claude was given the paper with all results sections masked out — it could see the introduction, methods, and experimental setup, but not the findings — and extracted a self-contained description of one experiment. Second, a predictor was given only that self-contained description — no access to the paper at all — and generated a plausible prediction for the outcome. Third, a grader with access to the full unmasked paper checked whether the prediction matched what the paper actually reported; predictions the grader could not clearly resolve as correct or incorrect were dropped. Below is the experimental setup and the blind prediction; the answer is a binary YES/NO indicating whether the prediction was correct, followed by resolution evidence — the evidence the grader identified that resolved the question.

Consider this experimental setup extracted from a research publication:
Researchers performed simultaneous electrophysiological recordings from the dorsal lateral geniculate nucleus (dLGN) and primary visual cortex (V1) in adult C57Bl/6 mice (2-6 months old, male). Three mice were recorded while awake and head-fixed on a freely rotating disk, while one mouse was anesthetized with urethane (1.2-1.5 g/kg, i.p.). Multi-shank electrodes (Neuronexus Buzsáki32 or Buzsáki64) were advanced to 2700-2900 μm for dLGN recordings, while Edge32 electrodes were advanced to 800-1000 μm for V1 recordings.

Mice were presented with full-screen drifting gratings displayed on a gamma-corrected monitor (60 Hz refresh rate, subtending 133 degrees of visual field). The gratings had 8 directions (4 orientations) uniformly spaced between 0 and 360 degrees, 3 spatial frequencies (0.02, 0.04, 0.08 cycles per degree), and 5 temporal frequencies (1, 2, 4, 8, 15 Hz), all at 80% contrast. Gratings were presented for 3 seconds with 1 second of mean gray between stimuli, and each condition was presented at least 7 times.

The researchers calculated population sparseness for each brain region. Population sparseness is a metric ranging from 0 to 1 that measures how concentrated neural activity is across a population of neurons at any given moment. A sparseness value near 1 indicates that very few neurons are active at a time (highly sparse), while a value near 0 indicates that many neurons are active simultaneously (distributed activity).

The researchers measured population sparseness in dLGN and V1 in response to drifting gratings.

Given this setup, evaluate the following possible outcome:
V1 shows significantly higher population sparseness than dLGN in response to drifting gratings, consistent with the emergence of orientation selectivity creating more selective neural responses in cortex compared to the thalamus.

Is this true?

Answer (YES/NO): YES